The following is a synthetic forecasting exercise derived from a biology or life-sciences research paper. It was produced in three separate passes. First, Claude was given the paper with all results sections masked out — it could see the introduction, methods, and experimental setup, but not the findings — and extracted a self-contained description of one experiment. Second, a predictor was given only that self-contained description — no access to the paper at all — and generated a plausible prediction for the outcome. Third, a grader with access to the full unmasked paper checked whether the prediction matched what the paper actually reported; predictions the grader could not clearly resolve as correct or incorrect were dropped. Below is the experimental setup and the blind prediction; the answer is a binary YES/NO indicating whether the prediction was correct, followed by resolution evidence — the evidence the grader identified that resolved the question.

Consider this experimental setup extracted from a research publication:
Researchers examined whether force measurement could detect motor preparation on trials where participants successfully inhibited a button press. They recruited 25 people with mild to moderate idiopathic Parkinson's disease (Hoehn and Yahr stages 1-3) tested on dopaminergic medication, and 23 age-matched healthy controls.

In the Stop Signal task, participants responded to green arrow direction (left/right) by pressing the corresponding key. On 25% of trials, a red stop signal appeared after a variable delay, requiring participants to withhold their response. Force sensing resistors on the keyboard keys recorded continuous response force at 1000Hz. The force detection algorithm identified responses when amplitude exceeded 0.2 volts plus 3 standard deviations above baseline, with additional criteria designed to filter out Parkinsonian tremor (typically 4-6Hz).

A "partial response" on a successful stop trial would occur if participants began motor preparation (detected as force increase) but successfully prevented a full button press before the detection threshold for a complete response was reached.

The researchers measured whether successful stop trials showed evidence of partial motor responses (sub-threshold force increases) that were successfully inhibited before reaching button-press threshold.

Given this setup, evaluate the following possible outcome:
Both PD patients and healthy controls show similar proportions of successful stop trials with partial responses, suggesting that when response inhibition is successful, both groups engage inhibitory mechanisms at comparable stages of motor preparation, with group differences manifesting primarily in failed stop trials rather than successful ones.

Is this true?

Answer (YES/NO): YES